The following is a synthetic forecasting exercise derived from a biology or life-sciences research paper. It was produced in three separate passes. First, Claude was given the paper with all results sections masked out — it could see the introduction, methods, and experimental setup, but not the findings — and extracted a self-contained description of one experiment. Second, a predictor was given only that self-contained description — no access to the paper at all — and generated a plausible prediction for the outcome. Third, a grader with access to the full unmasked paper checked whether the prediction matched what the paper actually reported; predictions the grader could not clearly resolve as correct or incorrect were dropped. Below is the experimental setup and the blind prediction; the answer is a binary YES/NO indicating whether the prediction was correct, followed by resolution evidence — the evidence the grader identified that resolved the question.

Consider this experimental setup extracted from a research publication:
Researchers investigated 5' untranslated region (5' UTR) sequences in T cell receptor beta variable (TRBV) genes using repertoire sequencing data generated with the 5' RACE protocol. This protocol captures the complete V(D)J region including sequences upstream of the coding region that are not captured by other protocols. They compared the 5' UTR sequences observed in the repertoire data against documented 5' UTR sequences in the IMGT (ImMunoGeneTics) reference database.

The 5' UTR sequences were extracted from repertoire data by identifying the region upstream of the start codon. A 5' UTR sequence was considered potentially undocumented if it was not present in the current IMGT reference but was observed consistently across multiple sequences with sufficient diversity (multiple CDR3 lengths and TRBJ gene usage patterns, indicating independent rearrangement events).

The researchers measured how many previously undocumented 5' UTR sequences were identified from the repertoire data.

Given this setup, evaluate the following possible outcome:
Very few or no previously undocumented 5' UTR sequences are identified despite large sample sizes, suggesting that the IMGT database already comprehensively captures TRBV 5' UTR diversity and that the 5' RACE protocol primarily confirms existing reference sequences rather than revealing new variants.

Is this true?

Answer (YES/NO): NO